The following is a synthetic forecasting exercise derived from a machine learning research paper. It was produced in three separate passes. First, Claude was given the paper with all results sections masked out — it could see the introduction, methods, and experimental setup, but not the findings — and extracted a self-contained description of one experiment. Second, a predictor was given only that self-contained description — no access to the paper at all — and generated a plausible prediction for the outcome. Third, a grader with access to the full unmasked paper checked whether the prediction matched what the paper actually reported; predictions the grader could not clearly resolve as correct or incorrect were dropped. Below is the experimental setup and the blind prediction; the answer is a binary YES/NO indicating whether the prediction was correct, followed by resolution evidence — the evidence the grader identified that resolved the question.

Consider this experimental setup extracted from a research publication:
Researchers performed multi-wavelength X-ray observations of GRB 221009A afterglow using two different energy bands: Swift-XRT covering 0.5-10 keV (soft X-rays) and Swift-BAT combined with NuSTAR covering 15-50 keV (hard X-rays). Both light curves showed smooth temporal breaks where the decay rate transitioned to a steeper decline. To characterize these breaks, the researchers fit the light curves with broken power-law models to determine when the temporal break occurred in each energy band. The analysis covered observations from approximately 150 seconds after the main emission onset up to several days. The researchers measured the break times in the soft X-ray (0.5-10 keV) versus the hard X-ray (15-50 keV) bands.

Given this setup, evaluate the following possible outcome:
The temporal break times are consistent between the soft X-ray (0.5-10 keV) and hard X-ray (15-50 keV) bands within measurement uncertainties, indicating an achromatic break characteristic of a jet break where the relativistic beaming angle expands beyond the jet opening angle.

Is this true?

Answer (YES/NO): NO